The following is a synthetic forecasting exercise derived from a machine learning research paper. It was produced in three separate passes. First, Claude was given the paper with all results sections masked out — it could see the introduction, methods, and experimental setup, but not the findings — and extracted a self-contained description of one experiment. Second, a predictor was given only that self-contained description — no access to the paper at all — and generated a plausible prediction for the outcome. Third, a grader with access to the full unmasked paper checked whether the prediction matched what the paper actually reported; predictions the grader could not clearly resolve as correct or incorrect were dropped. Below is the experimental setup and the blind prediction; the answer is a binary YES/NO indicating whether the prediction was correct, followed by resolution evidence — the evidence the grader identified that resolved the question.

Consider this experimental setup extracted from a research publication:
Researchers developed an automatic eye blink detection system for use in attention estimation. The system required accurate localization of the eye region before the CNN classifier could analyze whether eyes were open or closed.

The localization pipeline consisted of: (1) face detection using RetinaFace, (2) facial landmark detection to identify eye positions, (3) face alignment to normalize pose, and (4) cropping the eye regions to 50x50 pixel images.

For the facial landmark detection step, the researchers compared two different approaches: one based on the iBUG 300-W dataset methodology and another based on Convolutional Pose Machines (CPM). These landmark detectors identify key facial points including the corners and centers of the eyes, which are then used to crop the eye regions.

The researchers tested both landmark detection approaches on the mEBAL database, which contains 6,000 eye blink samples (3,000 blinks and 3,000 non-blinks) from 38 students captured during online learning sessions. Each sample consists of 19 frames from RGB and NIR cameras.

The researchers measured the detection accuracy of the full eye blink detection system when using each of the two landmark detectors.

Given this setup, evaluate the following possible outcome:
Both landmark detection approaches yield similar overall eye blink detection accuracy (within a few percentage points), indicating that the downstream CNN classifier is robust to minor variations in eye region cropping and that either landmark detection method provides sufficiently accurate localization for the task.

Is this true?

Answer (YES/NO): NO